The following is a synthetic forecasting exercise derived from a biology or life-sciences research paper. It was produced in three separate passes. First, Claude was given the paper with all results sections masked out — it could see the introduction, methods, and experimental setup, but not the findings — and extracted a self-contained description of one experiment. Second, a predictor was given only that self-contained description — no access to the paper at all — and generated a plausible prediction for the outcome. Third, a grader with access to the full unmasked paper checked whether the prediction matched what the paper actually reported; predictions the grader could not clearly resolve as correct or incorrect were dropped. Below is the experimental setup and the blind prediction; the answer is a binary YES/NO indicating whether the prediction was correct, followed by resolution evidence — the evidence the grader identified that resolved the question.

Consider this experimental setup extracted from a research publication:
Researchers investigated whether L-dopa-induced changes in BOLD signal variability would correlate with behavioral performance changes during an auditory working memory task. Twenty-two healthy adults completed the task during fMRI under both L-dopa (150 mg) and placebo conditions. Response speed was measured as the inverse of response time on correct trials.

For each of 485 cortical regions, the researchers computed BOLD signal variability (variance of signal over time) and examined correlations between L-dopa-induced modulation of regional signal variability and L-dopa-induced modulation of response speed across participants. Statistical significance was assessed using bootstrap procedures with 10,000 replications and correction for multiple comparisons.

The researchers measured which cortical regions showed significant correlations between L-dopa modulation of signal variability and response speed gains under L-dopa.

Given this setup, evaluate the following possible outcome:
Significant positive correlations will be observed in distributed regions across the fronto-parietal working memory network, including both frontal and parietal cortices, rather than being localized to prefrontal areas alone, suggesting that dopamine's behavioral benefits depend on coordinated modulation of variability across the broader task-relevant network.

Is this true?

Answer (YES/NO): YES